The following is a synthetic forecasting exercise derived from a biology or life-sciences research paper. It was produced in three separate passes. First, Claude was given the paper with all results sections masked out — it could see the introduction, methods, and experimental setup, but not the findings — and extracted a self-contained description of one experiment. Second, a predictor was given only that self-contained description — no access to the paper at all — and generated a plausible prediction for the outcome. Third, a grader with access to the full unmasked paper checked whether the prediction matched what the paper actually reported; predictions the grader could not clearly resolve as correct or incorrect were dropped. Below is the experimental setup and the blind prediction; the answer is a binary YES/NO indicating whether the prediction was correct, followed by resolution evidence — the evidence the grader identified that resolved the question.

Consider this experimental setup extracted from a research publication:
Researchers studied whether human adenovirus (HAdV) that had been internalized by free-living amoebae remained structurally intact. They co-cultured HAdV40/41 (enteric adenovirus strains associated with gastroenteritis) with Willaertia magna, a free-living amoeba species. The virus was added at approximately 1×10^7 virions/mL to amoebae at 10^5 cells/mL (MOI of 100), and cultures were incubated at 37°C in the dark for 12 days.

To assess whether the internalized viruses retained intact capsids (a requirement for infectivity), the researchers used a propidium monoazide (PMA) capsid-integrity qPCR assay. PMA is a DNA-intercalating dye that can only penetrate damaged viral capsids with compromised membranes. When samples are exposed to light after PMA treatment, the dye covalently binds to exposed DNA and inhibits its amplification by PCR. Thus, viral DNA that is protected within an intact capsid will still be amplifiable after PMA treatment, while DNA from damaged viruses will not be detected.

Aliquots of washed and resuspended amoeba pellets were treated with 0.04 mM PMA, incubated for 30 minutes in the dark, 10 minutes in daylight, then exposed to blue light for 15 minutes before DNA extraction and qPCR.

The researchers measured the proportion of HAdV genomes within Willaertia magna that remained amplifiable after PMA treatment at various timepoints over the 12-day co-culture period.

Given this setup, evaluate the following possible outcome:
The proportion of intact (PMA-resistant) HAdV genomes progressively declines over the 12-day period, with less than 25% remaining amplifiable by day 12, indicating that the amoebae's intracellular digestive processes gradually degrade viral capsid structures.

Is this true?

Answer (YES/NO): NO